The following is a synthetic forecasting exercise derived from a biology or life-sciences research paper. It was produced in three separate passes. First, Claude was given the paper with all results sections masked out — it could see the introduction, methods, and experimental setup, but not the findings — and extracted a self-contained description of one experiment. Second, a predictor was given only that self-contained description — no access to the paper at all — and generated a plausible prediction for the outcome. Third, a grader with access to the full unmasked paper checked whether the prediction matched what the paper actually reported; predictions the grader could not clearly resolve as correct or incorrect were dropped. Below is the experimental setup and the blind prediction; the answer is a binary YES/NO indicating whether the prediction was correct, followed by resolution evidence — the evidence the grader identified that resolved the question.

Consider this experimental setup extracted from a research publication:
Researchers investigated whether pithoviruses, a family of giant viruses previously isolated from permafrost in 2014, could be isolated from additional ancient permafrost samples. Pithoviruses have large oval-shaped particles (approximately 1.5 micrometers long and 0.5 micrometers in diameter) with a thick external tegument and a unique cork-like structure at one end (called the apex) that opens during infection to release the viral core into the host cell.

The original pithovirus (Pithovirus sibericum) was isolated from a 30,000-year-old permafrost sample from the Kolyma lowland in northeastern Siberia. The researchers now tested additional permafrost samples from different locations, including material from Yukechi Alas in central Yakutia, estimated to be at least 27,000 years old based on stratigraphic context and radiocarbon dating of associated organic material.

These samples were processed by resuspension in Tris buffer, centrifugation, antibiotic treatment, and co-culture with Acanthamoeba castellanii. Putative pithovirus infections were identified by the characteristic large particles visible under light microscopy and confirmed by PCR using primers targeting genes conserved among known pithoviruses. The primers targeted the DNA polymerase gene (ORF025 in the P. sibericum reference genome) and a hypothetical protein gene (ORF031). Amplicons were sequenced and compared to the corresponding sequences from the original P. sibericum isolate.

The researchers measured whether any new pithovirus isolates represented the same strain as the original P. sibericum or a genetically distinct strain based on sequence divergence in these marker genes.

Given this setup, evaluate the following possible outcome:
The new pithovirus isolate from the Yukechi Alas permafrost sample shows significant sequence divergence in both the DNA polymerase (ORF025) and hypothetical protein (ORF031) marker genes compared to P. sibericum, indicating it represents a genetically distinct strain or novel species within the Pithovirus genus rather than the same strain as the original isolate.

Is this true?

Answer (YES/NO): YES